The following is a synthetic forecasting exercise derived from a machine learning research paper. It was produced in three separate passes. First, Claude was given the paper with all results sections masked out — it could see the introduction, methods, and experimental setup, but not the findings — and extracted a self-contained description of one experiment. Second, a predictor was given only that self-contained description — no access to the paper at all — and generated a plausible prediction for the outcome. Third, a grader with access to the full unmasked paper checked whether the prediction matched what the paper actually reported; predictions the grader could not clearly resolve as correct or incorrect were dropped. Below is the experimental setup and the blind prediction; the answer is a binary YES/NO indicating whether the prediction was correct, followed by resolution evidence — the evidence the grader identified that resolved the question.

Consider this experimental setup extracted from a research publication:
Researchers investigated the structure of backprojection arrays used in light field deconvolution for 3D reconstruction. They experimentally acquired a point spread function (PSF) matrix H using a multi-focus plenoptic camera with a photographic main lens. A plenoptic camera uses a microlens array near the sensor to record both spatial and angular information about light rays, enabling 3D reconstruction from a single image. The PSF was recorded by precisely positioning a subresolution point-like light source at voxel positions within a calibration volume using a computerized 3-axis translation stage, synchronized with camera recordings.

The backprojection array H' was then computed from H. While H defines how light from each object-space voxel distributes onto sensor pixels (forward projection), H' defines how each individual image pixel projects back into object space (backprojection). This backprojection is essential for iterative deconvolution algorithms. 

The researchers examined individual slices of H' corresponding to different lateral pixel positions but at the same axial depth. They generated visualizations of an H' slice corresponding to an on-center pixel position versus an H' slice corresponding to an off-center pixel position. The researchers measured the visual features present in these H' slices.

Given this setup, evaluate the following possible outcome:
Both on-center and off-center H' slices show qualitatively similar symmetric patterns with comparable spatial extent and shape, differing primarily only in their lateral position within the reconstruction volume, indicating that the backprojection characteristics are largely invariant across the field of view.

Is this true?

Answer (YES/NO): NO